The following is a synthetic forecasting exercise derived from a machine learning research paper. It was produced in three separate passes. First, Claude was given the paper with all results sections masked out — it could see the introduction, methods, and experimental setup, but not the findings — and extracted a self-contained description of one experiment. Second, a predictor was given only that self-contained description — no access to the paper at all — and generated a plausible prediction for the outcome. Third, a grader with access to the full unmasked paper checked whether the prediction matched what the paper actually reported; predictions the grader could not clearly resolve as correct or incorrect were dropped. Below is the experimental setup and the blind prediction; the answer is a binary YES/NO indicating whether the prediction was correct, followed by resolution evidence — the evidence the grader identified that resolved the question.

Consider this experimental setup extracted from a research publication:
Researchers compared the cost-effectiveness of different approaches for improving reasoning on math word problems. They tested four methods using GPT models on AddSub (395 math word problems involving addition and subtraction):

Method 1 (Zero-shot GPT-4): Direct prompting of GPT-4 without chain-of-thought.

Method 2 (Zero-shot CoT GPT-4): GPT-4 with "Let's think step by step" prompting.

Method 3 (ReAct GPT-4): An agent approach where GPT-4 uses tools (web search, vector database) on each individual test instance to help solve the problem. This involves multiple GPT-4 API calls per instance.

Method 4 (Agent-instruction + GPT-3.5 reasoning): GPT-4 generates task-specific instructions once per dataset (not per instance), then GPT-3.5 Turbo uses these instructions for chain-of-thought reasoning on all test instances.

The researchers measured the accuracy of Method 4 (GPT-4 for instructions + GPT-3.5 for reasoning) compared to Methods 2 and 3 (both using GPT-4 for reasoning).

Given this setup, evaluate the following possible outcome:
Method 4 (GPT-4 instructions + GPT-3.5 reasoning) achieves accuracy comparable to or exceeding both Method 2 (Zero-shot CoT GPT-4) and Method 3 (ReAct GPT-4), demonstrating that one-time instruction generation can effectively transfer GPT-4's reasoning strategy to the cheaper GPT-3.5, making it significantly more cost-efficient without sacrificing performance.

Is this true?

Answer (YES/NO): NO